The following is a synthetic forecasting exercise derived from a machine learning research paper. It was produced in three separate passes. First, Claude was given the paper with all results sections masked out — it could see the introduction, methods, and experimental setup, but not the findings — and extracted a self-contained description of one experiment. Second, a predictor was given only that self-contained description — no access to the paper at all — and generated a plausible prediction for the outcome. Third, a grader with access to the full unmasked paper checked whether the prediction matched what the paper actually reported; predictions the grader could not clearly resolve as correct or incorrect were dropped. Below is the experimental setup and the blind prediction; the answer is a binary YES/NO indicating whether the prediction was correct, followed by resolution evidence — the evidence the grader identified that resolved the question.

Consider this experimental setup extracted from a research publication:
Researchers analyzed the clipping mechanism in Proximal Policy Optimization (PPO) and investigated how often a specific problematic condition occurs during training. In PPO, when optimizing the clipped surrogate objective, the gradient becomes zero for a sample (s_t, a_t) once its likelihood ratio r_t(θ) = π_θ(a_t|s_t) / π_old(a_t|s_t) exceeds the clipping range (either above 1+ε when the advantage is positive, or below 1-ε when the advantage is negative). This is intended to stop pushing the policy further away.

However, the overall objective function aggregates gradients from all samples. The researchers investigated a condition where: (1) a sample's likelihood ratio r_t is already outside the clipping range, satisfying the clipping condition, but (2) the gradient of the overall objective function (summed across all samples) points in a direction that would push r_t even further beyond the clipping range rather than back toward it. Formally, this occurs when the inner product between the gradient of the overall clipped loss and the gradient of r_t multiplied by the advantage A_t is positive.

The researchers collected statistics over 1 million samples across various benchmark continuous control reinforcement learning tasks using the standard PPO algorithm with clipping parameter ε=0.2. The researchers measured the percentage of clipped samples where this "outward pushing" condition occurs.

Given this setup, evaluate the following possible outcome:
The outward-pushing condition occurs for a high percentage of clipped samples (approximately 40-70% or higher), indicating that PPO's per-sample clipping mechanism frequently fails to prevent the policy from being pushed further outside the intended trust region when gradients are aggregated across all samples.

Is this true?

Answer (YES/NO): NO